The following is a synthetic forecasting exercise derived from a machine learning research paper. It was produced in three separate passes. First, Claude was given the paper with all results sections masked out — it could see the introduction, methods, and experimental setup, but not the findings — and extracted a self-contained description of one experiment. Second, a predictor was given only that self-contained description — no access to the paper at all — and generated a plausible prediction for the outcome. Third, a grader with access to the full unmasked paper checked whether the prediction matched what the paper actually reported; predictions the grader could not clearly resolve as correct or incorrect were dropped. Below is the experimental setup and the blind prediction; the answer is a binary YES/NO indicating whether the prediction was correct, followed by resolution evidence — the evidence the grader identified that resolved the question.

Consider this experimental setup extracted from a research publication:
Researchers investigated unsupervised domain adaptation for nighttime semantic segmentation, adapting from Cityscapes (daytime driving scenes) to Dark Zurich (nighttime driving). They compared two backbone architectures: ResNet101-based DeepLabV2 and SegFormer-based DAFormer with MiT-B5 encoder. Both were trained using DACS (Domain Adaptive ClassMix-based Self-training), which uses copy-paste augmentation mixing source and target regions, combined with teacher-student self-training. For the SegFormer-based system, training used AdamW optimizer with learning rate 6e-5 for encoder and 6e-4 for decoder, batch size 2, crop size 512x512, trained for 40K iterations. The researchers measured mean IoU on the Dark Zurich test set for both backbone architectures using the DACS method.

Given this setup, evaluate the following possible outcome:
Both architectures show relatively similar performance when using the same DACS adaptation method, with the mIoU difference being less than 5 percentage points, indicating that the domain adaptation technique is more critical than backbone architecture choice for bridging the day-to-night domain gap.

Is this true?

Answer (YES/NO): NO